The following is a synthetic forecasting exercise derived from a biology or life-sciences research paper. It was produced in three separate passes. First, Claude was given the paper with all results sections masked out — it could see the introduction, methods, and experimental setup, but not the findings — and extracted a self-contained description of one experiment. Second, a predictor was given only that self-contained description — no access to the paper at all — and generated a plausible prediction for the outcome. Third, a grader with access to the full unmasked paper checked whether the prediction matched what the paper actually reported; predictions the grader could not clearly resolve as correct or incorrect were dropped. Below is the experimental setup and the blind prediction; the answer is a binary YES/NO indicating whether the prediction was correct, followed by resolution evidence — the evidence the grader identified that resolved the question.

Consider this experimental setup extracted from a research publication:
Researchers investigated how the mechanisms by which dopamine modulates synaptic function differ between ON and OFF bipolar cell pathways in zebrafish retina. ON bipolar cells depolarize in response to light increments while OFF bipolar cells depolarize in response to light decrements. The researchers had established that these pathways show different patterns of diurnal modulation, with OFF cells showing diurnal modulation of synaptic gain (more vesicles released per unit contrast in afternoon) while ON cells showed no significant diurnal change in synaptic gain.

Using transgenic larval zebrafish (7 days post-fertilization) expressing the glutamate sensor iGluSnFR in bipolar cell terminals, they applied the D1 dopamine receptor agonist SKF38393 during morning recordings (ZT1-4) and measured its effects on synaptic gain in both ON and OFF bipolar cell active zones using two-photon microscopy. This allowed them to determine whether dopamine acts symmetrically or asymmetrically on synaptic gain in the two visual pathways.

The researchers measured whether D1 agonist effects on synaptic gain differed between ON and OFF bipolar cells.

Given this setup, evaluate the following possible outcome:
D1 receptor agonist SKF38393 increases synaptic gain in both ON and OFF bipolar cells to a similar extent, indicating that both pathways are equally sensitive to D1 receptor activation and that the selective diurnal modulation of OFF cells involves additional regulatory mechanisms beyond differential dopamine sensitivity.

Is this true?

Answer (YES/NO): YES